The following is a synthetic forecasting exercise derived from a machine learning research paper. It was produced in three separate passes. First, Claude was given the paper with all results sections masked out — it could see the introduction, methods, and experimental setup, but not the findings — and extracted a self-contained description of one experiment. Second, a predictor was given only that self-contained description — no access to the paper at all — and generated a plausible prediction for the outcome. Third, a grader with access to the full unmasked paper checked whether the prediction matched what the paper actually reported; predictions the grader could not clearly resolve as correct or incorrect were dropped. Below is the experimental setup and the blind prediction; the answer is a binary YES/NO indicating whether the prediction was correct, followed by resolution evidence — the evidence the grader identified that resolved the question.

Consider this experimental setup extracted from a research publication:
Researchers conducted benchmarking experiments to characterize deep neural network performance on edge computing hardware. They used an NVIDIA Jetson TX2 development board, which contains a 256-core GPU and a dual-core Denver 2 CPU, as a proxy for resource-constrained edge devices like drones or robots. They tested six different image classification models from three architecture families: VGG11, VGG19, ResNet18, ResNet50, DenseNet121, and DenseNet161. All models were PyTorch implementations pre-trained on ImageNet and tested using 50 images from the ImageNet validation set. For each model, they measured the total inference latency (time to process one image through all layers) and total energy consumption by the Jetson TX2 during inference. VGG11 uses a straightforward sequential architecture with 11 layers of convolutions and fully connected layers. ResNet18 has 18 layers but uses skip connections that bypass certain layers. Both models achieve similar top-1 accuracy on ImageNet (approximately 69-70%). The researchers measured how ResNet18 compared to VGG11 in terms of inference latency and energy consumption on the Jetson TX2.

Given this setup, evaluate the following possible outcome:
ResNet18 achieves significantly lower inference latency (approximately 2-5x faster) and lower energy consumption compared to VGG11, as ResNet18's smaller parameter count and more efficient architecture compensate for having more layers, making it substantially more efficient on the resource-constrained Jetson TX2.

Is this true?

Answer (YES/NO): NO